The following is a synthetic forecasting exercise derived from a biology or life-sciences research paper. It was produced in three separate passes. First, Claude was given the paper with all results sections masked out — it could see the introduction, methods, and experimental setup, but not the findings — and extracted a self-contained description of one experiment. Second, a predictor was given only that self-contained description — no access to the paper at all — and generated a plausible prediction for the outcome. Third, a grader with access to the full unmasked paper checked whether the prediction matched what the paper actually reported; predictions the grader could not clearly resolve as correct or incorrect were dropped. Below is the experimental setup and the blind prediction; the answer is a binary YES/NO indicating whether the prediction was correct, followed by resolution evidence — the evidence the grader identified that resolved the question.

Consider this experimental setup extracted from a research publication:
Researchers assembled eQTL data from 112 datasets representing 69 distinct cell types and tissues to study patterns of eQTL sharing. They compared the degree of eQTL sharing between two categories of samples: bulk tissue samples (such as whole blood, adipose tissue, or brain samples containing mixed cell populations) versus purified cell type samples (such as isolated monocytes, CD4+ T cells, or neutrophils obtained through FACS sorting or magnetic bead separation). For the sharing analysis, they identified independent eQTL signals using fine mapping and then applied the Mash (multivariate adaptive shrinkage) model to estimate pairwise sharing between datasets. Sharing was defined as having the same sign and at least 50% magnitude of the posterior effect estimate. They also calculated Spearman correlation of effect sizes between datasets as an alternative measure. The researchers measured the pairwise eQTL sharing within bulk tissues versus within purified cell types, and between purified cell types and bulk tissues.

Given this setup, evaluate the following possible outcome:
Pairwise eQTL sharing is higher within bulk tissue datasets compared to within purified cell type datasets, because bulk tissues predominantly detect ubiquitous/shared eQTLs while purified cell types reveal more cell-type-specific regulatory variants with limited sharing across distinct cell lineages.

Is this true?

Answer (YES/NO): YES